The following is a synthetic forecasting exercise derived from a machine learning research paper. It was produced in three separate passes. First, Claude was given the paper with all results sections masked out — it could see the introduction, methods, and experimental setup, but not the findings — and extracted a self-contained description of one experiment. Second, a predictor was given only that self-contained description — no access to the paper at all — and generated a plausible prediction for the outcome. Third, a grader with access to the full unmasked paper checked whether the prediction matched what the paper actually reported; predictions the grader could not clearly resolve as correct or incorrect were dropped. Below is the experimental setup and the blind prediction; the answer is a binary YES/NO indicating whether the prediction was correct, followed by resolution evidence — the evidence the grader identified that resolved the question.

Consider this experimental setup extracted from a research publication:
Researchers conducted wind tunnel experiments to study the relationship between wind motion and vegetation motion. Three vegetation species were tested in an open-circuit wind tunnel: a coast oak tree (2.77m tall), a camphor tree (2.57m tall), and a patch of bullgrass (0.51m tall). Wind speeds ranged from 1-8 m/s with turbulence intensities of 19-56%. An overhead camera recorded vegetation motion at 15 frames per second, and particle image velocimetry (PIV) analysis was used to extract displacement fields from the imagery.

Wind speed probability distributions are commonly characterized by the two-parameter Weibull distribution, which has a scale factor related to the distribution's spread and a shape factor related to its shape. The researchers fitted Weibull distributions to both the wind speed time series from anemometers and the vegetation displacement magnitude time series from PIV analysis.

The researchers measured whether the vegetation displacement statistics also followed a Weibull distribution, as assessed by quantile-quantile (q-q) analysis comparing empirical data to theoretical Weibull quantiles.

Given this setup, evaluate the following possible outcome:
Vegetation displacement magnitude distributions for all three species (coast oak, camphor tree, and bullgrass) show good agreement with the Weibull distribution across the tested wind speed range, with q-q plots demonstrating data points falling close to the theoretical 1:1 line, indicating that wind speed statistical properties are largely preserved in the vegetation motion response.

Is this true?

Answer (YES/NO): NO